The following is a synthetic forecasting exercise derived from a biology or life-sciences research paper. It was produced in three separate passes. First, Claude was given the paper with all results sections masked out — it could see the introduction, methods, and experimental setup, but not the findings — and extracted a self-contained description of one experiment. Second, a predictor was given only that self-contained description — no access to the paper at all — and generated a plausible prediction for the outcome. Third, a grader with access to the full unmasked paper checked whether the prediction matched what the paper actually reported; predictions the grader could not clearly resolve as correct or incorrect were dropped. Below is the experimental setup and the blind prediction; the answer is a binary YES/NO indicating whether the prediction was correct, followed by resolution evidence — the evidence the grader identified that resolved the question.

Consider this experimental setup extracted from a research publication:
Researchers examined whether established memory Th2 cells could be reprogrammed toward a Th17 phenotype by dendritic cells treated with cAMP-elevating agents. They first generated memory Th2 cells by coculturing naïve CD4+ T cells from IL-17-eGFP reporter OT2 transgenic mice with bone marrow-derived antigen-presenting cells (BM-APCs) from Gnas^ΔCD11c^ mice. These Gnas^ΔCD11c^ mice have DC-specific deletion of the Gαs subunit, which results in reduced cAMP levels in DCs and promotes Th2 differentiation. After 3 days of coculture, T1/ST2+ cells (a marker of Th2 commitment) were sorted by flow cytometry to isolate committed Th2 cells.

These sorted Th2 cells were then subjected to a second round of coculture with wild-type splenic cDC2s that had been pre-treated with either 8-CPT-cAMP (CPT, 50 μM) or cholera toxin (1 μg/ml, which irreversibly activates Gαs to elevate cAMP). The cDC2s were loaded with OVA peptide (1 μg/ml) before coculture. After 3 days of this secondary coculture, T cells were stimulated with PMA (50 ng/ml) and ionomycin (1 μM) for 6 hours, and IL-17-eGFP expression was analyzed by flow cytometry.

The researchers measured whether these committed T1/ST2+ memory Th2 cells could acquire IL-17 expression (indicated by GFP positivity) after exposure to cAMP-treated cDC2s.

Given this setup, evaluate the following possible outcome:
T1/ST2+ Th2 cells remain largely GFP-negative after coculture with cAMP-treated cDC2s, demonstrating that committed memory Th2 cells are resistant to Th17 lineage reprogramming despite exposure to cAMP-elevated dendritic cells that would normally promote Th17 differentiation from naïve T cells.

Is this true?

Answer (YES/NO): NO